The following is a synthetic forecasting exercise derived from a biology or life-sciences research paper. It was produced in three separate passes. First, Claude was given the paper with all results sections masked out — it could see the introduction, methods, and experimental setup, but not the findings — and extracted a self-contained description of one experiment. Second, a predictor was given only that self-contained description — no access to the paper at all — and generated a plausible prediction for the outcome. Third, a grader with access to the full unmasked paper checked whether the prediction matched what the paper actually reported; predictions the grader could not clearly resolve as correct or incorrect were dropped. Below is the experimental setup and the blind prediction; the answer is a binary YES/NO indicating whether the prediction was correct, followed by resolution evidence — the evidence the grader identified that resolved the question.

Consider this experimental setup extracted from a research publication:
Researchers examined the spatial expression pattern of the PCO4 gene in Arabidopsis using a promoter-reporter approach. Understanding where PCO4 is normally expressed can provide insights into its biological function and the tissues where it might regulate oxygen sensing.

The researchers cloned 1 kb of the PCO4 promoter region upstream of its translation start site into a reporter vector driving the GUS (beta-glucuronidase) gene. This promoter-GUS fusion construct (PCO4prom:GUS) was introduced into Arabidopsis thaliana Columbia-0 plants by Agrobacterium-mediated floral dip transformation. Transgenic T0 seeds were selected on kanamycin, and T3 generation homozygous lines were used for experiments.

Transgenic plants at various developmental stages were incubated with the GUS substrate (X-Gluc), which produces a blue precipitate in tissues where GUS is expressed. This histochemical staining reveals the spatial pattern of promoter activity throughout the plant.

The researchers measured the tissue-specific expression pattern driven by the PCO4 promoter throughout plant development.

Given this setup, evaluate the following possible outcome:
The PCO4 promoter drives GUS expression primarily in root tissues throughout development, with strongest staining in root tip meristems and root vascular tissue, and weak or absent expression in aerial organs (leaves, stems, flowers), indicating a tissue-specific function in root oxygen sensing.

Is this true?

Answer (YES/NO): NO